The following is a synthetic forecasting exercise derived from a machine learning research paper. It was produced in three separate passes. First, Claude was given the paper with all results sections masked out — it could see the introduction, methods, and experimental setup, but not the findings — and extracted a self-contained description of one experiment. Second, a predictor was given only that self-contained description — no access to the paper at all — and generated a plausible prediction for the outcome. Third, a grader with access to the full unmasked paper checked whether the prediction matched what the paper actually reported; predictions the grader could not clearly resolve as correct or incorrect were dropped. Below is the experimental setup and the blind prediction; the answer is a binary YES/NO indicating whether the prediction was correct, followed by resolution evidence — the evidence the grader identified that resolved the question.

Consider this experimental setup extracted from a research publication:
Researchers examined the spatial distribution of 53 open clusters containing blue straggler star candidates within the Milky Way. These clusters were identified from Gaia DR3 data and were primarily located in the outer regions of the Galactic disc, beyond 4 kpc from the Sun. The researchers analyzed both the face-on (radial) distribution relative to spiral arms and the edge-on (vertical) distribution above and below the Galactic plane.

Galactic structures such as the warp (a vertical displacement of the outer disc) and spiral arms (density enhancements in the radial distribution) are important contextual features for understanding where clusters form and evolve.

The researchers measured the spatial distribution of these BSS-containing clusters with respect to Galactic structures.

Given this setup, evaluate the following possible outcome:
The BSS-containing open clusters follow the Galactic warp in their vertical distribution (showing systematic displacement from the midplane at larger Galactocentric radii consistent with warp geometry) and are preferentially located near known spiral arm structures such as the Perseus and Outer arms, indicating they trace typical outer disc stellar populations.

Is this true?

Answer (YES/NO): NO